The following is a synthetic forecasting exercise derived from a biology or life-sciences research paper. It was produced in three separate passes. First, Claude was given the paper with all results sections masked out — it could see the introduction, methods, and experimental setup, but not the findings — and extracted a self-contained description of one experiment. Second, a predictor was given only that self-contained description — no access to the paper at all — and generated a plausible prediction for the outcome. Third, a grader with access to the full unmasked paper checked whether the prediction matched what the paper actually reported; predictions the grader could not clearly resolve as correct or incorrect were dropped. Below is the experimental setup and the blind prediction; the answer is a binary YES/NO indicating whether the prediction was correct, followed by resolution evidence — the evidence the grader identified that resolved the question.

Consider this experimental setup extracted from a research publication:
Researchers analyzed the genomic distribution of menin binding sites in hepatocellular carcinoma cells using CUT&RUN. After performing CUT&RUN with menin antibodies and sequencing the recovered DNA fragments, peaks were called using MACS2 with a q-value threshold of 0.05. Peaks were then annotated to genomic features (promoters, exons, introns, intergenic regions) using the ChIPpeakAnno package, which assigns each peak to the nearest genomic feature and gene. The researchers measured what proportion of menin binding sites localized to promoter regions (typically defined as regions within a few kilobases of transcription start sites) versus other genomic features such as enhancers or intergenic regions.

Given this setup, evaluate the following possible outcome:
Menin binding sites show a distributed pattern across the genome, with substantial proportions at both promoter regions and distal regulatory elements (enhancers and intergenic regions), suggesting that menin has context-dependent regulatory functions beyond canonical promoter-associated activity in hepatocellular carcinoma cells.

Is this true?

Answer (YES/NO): NO